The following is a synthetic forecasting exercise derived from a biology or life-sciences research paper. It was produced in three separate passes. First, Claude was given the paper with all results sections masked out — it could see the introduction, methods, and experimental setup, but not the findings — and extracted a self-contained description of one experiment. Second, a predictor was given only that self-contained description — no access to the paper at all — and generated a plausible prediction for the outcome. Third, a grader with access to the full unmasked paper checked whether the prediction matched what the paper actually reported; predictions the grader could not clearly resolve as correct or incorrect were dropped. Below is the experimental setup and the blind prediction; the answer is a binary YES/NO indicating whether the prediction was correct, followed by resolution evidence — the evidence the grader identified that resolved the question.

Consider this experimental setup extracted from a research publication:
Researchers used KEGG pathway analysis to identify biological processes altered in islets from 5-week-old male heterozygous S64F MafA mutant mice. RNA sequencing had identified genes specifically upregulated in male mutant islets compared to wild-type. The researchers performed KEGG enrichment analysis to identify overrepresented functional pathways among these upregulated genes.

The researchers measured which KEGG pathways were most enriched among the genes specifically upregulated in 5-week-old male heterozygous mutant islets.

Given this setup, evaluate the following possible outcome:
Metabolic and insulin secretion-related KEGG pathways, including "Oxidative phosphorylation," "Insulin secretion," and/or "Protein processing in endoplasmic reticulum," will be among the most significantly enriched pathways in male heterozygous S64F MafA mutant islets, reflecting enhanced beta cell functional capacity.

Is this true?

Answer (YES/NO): NO